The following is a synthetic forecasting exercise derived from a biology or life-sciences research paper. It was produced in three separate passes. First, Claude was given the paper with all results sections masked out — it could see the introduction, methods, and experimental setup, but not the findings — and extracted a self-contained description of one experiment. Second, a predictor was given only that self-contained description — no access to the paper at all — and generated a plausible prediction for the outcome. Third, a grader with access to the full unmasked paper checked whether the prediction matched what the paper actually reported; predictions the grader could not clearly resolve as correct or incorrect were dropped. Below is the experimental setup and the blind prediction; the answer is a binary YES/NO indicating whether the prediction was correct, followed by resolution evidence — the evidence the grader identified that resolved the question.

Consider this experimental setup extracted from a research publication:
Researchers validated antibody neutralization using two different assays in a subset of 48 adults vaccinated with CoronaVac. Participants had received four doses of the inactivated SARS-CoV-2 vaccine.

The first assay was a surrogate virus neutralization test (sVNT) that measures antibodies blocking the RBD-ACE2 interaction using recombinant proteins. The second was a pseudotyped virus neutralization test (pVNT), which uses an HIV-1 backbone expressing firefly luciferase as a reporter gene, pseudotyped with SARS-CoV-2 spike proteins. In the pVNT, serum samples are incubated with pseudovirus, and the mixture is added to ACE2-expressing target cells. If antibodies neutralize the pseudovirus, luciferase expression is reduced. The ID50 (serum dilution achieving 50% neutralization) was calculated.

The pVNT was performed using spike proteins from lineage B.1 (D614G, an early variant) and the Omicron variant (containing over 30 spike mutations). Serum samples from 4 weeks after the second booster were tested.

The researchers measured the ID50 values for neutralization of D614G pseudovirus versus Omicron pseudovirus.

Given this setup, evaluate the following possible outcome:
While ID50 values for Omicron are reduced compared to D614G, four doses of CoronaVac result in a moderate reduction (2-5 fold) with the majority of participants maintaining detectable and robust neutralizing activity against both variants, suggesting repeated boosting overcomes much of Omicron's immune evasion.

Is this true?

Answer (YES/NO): NO